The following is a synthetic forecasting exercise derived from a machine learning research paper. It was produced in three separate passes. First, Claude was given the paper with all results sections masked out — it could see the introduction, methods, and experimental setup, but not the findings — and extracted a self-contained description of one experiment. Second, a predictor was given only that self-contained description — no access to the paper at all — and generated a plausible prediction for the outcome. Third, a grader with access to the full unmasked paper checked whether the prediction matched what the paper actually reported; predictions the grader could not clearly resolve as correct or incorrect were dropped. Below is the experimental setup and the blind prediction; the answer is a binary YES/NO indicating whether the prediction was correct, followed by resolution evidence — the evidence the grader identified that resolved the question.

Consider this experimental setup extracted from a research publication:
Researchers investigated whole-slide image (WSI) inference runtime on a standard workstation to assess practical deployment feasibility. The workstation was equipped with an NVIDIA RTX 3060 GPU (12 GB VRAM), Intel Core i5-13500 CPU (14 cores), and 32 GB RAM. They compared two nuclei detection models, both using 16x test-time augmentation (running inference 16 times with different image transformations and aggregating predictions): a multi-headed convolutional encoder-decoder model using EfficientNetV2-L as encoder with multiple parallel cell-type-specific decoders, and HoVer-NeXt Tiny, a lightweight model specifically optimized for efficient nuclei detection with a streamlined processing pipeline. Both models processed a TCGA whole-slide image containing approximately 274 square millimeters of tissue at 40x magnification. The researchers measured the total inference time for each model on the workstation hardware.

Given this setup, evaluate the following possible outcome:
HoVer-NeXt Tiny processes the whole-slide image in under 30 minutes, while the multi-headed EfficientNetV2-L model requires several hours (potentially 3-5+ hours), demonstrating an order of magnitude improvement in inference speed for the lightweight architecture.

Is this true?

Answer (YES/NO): NO